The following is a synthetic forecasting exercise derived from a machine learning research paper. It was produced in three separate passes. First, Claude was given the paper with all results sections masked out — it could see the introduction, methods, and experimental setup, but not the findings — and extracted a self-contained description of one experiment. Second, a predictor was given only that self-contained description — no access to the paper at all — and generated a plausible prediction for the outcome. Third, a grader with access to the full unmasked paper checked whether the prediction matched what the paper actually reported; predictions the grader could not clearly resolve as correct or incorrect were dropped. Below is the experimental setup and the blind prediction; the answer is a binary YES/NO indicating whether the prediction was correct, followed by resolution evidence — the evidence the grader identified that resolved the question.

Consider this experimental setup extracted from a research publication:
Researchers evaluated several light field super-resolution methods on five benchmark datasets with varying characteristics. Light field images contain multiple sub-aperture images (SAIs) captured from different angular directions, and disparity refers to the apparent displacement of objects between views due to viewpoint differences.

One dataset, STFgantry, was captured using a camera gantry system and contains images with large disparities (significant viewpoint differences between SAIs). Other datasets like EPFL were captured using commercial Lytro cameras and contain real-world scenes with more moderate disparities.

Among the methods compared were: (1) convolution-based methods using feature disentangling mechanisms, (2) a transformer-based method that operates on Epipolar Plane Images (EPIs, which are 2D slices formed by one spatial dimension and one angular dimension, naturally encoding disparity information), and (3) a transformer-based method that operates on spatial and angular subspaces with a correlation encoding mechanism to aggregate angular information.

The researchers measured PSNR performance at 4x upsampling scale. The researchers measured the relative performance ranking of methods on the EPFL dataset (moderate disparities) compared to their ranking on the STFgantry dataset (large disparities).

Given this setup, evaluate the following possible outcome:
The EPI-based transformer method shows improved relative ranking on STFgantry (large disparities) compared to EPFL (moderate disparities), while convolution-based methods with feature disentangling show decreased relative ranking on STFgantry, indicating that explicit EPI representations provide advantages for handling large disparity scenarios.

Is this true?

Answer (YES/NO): NO